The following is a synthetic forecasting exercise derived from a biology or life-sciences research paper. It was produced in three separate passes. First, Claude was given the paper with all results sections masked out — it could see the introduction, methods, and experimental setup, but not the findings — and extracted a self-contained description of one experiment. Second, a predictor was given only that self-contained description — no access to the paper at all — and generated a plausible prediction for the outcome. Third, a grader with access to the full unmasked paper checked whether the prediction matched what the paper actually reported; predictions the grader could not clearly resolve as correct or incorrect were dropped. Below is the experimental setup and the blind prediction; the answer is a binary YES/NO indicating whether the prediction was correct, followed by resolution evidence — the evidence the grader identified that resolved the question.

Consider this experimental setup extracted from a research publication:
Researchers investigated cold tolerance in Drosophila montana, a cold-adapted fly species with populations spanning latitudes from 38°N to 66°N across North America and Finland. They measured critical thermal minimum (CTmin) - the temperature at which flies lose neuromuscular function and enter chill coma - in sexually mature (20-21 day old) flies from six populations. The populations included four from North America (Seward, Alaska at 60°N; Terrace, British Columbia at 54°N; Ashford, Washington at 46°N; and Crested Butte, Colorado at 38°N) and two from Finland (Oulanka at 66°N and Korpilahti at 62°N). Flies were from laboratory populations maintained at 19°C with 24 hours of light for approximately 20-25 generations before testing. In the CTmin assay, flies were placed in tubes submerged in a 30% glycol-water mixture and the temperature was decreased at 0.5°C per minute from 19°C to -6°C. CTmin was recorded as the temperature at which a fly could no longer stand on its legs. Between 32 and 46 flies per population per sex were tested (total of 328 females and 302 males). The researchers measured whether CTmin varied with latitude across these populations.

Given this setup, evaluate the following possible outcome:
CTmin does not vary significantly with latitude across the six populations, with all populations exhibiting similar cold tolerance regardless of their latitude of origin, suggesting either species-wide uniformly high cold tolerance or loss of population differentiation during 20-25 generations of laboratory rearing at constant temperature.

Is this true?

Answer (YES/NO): NO